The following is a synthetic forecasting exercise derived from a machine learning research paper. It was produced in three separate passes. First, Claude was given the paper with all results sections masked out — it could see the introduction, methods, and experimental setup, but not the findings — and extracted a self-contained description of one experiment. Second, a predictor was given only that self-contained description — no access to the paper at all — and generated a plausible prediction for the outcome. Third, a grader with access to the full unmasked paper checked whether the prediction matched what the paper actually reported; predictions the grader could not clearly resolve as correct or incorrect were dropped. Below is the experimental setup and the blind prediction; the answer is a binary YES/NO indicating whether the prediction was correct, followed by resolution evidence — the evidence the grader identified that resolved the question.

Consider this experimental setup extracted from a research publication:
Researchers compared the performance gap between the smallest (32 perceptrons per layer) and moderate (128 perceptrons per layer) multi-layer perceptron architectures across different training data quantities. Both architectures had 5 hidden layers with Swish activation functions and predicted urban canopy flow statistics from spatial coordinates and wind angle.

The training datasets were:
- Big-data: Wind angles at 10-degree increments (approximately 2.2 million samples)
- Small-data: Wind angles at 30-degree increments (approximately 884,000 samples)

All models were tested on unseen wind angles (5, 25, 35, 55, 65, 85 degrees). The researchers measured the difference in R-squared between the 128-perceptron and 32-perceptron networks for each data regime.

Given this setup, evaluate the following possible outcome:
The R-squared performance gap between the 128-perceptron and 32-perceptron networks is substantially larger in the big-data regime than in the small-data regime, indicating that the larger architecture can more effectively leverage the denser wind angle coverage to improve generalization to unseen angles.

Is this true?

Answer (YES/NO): NO